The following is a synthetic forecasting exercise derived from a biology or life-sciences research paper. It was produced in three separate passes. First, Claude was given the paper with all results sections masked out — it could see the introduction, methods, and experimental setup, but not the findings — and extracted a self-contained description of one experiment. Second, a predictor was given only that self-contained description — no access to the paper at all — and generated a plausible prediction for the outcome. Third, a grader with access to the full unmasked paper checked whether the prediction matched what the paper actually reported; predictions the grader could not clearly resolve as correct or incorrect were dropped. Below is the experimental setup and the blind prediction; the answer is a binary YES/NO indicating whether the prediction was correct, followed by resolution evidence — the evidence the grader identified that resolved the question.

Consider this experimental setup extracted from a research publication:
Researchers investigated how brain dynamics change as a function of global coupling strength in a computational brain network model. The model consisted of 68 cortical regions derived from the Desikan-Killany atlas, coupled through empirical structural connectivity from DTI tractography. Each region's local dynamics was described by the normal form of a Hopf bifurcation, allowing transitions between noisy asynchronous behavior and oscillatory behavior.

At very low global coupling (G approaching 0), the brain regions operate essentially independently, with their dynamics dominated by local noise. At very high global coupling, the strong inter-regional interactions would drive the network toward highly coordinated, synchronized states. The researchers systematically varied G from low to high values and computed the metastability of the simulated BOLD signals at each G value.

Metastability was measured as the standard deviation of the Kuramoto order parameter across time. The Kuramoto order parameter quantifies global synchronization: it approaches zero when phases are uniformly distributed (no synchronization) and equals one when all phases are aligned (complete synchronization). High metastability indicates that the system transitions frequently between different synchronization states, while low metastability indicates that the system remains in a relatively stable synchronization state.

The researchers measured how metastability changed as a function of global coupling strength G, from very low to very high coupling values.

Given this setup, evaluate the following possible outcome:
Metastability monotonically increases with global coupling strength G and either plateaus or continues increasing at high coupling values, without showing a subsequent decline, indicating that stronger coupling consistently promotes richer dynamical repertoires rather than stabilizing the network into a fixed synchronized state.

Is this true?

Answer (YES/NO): NO